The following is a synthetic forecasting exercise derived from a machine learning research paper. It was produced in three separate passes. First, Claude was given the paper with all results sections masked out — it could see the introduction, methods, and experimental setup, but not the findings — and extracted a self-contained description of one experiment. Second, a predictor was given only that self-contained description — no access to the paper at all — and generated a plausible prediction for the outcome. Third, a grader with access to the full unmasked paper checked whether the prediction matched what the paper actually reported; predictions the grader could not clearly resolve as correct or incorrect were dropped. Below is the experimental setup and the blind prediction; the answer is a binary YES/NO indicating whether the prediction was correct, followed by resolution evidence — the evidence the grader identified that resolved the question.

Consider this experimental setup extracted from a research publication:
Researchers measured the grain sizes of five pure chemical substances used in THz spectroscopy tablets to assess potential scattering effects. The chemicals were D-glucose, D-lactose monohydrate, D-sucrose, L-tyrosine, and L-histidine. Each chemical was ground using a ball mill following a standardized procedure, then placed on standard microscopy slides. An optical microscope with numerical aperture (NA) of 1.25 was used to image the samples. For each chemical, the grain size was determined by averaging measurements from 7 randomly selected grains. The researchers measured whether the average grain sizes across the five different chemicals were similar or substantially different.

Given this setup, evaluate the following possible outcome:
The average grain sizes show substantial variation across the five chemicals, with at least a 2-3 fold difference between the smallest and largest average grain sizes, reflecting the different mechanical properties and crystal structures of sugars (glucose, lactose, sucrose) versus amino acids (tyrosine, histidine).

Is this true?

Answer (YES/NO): NO